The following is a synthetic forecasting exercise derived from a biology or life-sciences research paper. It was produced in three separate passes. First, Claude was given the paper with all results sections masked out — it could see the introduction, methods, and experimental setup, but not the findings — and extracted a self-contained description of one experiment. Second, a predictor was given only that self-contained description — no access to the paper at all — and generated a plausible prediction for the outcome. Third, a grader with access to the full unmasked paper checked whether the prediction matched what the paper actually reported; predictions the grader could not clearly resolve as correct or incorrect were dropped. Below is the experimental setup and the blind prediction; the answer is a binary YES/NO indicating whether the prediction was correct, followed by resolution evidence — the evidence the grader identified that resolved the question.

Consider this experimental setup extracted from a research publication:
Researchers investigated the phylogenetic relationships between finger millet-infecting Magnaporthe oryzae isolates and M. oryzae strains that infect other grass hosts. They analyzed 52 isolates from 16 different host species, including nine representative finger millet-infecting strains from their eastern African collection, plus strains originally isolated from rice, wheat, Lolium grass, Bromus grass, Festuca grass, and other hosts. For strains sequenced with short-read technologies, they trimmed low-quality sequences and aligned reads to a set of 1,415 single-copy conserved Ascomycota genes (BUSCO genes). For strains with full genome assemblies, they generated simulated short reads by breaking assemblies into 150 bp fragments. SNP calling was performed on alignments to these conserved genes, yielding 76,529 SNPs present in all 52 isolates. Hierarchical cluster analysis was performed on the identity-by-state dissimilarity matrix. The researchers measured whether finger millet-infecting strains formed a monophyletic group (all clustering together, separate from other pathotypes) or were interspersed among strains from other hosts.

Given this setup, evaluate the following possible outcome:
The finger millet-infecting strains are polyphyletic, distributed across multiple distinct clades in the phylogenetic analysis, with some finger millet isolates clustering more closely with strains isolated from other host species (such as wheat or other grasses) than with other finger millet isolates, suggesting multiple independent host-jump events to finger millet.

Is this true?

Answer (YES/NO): NO